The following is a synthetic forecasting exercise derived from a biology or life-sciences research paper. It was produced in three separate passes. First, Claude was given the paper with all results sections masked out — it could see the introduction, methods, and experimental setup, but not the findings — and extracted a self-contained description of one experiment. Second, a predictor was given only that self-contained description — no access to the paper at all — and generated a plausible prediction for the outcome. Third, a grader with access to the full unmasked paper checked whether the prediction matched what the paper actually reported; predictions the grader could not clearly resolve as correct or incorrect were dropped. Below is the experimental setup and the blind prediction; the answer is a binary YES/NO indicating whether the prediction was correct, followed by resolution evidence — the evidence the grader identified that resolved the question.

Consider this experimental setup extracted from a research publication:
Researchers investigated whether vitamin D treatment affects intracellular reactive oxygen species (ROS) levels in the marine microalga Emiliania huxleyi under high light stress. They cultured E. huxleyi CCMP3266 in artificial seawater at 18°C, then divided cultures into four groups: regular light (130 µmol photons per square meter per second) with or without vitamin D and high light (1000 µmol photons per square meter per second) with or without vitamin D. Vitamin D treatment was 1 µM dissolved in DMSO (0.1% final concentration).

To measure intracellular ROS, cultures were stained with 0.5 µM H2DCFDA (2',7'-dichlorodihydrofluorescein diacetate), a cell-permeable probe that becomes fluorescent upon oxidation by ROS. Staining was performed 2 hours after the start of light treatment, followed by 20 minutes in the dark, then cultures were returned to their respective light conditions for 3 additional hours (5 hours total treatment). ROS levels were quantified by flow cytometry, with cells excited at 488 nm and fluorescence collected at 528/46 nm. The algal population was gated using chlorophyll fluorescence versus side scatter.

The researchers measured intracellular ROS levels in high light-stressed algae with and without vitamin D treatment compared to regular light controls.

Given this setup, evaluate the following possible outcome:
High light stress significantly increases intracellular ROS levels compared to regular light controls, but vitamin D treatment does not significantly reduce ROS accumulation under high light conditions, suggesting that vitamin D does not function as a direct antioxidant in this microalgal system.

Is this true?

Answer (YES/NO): NO